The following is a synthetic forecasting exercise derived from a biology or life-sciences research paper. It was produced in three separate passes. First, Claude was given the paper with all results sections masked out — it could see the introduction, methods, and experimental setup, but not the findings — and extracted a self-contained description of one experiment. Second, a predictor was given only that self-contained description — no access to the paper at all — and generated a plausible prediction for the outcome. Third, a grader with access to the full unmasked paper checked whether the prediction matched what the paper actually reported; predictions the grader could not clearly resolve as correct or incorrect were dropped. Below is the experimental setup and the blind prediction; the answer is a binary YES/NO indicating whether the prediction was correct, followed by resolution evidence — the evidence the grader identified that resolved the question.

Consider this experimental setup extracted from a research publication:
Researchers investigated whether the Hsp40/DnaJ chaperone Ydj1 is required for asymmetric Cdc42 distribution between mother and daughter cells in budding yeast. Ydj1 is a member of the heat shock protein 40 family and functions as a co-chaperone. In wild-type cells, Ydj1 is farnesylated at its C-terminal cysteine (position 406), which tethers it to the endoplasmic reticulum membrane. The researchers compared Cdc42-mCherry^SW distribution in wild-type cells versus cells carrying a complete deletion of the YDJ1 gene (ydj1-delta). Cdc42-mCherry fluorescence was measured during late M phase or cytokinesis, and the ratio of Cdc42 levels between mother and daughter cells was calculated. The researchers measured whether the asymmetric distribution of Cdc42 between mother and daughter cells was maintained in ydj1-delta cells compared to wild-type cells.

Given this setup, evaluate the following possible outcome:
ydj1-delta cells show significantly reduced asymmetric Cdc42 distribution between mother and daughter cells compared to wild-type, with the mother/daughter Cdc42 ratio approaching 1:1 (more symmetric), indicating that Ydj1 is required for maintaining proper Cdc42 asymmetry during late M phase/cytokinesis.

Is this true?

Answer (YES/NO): YES